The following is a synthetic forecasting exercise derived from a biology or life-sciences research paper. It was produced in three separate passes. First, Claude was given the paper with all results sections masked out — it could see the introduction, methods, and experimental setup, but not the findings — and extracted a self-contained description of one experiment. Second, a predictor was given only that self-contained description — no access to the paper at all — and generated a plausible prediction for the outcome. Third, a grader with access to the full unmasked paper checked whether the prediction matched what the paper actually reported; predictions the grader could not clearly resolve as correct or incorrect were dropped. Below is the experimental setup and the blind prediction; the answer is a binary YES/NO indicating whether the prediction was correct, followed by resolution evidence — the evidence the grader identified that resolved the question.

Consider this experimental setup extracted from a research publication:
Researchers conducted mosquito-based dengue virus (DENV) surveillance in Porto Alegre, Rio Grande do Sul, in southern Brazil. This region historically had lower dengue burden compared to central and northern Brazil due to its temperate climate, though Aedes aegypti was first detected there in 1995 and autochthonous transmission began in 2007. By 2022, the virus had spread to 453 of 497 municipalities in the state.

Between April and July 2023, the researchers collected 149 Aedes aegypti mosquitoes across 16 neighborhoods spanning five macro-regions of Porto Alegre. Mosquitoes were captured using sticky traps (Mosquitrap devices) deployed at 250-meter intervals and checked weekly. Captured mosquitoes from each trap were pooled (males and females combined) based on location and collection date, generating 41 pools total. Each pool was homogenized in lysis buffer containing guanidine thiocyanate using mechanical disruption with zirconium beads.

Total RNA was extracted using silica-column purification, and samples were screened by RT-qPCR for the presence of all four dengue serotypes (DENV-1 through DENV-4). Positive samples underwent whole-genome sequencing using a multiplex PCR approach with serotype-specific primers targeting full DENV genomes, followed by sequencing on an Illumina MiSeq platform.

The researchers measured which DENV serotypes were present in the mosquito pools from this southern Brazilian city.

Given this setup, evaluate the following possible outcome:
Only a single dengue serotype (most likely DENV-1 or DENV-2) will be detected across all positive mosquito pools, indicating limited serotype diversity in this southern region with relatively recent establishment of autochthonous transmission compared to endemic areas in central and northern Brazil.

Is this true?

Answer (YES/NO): NO